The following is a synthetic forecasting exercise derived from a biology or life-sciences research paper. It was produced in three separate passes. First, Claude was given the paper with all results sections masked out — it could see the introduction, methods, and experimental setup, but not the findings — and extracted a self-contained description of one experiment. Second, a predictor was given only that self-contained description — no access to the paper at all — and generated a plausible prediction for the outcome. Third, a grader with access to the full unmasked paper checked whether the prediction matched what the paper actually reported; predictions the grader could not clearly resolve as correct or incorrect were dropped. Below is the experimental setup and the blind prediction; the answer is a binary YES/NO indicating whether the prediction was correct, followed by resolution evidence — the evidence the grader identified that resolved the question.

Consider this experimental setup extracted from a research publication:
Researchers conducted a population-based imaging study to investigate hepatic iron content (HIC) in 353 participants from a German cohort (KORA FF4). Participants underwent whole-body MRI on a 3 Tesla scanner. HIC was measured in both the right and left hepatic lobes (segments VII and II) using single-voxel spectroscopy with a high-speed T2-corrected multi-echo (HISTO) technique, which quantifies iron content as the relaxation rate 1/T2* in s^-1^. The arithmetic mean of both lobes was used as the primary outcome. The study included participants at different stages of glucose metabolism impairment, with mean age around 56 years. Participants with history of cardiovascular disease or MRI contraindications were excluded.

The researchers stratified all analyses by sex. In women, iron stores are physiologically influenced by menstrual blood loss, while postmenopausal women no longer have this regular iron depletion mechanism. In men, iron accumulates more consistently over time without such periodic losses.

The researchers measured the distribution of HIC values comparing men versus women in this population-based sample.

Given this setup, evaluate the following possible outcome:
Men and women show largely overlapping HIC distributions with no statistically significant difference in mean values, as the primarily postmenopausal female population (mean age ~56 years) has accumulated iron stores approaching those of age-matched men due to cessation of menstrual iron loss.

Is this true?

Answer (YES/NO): NO